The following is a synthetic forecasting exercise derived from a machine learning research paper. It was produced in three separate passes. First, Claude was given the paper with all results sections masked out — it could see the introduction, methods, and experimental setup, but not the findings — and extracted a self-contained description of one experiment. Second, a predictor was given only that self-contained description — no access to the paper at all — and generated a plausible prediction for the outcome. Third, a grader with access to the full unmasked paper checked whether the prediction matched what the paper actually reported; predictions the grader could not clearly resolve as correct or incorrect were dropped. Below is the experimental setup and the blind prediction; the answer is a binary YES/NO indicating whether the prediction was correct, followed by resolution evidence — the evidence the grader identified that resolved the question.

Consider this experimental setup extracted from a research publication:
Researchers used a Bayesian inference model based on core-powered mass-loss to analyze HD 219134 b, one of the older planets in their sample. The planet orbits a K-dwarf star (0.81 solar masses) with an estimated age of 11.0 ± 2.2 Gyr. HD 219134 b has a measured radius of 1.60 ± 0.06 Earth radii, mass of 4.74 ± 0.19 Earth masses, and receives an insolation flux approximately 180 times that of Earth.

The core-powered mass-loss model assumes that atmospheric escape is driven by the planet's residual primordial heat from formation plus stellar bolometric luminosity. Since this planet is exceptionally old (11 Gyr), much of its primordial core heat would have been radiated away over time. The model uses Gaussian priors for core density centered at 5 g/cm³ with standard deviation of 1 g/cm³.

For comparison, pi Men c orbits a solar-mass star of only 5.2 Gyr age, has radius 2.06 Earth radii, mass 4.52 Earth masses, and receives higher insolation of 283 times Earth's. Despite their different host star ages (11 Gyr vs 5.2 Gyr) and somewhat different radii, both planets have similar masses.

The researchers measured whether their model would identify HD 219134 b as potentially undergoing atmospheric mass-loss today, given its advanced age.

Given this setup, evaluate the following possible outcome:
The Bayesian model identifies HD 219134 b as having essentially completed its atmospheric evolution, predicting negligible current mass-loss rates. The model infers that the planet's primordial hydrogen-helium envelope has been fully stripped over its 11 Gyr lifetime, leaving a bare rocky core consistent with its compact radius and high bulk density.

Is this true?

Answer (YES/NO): NO